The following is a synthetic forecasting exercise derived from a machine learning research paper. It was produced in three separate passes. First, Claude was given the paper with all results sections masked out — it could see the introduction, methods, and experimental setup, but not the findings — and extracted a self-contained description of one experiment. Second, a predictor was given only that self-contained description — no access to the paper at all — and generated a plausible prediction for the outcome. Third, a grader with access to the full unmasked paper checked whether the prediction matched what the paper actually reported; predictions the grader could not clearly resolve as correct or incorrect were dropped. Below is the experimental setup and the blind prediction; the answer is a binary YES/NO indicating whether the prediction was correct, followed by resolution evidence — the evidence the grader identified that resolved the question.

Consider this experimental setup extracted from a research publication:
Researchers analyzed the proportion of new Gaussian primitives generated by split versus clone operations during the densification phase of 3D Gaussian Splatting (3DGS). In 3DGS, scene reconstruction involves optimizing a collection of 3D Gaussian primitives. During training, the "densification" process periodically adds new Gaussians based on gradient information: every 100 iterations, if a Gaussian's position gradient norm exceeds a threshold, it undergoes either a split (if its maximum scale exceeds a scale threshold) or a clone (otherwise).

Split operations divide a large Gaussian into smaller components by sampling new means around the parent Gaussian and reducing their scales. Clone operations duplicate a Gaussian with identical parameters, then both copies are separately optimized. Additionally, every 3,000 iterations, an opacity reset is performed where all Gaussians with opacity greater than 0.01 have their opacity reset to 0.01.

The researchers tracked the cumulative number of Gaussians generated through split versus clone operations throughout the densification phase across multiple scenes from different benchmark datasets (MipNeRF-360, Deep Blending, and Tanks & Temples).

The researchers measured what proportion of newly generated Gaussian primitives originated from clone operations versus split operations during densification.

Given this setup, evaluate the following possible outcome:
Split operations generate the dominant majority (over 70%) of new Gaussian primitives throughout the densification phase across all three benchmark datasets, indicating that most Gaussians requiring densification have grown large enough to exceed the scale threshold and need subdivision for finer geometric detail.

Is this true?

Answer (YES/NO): NO